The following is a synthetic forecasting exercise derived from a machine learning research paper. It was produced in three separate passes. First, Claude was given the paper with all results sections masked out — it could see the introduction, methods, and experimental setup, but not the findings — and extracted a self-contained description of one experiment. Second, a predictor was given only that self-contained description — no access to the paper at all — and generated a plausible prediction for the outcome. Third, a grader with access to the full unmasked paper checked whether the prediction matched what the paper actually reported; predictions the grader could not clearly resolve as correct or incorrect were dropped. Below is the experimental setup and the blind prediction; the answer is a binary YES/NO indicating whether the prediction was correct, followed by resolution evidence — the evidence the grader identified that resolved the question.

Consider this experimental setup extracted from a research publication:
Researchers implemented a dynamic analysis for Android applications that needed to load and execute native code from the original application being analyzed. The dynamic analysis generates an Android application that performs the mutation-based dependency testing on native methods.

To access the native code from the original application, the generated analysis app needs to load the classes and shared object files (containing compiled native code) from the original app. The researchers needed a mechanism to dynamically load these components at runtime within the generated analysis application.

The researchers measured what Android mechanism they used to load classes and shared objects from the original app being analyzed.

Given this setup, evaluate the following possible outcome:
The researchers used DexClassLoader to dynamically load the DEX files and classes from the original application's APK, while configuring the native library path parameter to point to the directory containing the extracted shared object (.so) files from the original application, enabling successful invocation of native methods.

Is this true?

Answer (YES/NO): YES